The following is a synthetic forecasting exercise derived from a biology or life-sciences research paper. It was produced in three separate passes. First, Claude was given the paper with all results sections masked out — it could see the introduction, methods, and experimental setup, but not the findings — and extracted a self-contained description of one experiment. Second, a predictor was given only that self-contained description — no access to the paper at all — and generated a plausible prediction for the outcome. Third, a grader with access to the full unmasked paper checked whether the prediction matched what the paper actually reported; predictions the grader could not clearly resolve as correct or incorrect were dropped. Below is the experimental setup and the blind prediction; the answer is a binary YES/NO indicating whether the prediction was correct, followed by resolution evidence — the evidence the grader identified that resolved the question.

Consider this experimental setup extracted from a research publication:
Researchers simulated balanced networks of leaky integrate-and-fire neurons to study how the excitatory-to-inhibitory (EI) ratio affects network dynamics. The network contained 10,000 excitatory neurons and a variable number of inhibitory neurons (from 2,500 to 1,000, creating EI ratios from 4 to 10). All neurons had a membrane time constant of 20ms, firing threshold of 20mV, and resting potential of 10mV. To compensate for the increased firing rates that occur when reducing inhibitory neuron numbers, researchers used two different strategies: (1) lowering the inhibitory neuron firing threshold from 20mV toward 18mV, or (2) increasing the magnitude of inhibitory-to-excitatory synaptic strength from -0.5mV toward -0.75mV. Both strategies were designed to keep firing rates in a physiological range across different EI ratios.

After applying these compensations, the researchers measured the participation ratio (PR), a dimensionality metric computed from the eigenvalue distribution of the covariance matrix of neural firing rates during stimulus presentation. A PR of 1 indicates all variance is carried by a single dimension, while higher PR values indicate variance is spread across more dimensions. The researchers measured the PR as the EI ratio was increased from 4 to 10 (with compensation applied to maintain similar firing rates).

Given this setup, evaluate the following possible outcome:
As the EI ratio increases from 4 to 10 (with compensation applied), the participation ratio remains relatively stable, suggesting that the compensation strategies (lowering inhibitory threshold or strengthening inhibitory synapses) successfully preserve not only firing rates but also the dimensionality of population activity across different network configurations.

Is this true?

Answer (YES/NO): YES